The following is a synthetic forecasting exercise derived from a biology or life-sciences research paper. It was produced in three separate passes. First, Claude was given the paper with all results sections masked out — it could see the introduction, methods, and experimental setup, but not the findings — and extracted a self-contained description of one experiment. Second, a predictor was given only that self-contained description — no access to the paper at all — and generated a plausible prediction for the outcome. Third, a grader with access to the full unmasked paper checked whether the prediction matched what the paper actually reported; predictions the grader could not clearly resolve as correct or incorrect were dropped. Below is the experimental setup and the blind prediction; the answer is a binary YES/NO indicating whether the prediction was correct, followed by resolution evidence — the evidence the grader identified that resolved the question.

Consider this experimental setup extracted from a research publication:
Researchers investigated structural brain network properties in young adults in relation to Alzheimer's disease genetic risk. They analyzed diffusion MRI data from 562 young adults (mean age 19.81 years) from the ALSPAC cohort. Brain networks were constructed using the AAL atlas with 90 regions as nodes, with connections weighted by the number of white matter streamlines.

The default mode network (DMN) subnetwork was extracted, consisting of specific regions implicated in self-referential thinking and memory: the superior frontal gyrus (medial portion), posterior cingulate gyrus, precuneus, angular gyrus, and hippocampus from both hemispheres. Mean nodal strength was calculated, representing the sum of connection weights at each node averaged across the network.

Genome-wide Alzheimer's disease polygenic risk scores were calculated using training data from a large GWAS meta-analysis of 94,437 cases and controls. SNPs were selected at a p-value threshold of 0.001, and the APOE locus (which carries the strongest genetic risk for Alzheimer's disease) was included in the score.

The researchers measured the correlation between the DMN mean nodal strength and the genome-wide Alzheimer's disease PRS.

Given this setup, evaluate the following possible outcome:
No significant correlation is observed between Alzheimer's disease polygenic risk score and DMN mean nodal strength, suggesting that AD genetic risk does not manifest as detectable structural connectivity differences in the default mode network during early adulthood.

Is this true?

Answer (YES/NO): YES